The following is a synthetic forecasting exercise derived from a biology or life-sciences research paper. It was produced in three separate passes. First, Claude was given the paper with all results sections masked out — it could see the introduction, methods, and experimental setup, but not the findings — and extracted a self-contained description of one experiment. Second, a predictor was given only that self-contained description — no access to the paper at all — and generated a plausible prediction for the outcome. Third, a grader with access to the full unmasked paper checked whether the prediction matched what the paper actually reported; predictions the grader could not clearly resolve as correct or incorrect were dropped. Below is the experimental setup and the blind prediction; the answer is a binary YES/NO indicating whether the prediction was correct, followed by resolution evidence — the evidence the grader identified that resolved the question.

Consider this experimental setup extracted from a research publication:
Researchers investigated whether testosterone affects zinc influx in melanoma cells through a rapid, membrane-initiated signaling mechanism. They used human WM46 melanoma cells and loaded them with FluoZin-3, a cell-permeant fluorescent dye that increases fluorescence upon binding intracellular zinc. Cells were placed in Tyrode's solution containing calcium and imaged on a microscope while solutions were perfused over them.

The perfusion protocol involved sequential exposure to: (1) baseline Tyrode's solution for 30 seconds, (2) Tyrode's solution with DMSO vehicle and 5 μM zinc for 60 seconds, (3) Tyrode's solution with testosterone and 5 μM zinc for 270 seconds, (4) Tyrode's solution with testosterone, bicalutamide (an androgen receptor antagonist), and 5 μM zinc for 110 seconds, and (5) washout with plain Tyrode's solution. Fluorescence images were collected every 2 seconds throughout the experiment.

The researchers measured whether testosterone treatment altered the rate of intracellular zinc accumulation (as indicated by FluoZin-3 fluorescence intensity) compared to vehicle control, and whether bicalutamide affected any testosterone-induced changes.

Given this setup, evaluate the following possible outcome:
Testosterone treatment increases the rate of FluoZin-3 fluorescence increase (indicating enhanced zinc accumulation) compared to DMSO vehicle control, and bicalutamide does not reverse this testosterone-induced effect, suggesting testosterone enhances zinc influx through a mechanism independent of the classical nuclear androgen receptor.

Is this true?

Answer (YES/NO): NO